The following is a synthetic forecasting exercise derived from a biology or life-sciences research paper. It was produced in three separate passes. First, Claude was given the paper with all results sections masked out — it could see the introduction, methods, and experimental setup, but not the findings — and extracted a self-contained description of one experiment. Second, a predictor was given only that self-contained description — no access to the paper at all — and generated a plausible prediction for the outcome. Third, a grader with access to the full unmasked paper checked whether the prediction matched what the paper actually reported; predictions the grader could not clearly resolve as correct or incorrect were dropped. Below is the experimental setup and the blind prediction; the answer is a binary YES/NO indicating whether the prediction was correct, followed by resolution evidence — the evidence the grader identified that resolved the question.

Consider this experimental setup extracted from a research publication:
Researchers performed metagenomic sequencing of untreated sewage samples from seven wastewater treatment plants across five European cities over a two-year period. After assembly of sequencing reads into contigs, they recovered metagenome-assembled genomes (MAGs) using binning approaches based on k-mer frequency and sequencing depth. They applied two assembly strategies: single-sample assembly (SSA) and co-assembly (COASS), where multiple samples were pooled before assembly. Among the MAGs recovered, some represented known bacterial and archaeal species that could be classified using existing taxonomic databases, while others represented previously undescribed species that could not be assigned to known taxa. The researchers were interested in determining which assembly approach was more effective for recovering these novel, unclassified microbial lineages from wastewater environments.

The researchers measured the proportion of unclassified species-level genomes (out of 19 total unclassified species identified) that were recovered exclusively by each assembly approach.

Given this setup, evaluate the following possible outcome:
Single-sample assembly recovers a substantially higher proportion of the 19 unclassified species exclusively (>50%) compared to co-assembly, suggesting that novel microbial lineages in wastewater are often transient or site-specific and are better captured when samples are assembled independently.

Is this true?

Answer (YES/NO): NO